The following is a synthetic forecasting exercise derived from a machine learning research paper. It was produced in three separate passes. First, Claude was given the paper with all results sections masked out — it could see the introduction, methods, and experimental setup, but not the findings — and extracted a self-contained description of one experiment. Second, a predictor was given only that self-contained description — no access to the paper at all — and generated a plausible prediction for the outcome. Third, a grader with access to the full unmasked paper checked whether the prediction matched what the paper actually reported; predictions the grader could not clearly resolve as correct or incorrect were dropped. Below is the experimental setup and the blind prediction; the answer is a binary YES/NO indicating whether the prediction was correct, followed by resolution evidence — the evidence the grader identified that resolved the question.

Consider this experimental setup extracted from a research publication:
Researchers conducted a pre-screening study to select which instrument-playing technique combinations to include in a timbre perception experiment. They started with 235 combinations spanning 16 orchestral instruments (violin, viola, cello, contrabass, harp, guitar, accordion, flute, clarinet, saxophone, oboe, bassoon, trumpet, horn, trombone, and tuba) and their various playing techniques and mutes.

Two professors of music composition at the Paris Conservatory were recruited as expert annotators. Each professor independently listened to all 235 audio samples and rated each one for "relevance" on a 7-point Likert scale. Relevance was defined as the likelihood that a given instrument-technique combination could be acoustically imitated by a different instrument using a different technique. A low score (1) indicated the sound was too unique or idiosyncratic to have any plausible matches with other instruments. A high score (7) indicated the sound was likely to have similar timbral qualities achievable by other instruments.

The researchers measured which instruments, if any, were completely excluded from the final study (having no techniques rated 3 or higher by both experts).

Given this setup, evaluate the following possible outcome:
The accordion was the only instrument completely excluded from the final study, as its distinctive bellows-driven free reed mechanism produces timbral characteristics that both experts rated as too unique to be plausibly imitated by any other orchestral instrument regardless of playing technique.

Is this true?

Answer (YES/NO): YES